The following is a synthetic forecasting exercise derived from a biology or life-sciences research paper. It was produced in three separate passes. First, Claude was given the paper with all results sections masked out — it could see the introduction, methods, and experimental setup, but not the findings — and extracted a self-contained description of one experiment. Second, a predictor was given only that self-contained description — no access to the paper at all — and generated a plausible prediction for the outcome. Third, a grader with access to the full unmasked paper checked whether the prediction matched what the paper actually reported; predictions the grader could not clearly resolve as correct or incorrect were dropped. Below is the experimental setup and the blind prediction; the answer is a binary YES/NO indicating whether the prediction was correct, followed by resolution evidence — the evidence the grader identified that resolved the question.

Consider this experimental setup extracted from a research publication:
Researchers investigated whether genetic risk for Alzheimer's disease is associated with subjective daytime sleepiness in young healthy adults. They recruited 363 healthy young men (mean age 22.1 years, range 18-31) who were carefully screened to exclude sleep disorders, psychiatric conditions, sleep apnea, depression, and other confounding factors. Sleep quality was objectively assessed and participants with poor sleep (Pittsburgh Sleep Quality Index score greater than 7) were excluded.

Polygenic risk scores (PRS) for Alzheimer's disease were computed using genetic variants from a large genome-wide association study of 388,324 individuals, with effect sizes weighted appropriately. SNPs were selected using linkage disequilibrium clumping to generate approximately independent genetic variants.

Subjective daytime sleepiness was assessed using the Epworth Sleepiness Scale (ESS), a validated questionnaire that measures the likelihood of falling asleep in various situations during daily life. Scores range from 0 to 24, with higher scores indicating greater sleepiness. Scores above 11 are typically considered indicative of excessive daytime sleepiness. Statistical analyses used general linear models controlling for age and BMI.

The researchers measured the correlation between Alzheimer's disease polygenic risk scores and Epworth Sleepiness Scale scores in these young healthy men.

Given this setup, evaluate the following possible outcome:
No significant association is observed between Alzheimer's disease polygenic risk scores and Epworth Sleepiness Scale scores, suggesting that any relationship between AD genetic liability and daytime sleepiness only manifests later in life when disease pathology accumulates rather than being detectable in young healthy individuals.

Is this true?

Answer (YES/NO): NO